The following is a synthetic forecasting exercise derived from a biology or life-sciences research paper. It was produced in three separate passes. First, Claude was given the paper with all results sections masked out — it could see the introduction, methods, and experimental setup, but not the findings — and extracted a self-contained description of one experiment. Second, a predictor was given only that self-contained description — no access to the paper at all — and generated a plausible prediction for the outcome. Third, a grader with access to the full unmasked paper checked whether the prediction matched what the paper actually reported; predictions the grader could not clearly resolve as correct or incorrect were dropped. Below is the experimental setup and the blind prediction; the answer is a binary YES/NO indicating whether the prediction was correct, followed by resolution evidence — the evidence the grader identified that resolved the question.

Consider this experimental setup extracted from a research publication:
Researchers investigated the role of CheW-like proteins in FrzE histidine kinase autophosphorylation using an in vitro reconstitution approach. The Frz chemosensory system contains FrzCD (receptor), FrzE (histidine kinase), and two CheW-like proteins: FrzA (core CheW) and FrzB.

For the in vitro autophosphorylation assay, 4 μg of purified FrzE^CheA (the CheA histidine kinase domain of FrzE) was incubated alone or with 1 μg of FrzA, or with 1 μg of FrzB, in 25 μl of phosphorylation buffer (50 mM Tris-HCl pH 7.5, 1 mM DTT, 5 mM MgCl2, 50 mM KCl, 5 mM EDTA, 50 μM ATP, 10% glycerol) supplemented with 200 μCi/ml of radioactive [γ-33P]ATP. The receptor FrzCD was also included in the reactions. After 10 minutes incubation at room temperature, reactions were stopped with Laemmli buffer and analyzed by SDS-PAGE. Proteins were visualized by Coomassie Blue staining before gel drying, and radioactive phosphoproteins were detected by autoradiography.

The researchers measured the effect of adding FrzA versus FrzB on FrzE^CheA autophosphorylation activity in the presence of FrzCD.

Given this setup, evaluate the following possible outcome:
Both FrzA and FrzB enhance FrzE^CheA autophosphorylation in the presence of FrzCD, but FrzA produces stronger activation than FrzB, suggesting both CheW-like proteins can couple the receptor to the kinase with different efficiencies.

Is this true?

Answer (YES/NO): NO